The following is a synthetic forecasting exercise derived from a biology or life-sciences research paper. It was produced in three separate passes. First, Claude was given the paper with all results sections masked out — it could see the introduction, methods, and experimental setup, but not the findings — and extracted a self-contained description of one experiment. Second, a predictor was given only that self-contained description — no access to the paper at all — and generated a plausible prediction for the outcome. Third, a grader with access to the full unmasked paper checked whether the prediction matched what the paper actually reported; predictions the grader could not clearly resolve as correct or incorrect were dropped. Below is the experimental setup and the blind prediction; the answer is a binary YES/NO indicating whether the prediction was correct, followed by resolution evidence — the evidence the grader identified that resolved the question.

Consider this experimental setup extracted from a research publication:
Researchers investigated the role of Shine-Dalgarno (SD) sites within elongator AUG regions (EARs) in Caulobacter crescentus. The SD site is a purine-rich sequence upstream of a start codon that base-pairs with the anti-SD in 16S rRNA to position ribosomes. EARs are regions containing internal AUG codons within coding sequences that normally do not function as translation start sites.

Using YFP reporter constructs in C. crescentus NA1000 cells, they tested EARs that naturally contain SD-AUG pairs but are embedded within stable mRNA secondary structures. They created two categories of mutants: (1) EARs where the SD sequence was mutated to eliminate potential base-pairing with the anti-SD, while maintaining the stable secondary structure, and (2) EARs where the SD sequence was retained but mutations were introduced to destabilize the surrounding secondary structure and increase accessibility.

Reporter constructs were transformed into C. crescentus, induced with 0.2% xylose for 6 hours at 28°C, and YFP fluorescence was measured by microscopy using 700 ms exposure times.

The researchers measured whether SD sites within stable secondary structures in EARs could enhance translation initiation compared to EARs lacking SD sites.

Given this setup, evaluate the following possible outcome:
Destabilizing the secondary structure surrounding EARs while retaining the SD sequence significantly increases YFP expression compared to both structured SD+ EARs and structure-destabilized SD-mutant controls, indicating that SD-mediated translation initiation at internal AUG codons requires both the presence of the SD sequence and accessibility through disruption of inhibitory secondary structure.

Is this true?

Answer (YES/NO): YES